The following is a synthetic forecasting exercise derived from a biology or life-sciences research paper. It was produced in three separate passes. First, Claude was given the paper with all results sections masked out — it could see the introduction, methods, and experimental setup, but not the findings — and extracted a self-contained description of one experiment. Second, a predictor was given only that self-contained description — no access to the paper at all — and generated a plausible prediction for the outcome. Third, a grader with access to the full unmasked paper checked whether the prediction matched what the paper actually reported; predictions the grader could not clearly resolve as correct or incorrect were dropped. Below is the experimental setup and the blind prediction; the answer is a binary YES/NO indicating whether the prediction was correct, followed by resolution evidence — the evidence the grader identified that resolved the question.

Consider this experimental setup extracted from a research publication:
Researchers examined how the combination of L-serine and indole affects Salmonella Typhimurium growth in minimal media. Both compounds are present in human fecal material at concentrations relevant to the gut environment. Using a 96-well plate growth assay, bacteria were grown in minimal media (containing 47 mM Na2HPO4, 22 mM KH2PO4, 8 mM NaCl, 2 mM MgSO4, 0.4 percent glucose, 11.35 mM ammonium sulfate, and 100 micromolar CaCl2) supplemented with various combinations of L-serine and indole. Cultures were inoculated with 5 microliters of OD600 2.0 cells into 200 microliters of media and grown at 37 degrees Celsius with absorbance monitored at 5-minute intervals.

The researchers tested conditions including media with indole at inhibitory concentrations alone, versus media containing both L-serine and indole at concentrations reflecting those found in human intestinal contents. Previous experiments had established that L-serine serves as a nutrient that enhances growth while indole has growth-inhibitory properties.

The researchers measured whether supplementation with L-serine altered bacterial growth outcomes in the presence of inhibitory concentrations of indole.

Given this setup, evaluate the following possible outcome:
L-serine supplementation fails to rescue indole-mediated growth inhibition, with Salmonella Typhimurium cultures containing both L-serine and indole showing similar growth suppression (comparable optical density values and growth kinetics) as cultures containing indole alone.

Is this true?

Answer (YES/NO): NO